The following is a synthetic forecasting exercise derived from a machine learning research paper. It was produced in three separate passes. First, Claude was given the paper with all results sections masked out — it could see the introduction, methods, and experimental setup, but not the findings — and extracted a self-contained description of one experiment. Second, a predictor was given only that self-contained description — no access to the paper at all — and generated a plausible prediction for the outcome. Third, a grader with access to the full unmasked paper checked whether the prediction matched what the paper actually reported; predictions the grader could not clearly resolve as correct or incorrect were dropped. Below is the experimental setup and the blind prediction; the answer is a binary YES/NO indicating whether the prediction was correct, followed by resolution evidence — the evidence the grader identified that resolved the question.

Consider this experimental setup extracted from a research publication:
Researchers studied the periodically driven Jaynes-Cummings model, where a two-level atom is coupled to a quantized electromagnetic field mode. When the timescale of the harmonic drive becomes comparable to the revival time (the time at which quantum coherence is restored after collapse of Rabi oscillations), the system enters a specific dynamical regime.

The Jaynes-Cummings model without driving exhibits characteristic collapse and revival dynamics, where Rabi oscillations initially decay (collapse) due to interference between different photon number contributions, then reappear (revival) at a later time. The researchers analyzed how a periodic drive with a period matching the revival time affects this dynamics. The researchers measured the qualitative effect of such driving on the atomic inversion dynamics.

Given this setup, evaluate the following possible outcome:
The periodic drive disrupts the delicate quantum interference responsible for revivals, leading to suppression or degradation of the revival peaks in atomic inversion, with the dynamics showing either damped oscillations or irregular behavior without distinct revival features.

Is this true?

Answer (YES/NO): NO